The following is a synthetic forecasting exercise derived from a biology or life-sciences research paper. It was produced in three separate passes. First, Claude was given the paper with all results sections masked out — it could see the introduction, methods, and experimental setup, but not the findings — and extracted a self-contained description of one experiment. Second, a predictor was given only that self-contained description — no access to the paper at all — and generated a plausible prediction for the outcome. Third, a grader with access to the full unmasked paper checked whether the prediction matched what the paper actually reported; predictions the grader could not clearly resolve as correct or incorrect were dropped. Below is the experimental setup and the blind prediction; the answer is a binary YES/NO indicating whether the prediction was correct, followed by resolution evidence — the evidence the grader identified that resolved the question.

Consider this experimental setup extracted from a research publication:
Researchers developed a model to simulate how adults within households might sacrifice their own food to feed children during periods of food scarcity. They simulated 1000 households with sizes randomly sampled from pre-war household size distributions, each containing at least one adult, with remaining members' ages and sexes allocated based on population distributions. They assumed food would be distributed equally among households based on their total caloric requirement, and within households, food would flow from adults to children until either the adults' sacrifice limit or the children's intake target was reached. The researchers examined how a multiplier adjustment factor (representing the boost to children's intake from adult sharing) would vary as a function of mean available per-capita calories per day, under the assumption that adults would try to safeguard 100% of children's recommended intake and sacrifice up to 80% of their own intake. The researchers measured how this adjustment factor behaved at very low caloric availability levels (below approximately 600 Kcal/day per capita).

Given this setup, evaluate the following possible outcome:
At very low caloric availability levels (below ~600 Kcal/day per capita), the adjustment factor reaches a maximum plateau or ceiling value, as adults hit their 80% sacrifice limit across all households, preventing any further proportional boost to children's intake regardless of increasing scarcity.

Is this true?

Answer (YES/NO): NO